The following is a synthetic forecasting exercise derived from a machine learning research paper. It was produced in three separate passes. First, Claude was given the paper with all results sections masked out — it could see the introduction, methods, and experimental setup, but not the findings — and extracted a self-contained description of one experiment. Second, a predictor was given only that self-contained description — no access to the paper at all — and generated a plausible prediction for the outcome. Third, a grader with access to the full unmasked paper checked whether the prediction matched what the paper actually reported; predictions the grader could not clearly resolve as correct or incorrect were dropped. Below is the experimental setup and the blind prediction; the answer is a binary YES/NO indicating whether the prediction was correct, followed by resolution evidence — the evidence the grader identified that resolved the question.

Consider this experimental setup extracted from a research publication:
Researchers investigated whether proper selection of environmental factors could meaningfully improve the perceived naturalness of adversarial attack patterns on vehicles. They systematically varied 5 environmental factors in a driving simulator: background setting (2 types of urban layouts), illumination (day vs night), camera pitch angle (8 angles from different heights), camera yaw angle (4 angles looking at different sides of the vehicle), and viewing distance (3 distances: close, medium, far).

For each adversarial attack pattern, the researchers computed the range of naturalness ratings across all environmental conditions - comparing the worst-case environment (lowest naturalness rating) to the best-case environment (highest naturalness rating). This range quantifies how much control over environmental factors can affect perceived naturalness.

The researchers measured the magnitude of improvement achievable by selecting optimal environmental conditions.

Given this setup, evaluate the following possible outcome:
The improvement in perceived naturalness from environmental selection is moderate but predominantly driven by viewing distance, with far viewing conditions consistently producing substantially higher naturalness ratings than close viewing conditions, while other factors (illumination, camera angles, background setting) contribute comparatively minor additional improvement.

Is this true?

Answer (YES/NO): NO